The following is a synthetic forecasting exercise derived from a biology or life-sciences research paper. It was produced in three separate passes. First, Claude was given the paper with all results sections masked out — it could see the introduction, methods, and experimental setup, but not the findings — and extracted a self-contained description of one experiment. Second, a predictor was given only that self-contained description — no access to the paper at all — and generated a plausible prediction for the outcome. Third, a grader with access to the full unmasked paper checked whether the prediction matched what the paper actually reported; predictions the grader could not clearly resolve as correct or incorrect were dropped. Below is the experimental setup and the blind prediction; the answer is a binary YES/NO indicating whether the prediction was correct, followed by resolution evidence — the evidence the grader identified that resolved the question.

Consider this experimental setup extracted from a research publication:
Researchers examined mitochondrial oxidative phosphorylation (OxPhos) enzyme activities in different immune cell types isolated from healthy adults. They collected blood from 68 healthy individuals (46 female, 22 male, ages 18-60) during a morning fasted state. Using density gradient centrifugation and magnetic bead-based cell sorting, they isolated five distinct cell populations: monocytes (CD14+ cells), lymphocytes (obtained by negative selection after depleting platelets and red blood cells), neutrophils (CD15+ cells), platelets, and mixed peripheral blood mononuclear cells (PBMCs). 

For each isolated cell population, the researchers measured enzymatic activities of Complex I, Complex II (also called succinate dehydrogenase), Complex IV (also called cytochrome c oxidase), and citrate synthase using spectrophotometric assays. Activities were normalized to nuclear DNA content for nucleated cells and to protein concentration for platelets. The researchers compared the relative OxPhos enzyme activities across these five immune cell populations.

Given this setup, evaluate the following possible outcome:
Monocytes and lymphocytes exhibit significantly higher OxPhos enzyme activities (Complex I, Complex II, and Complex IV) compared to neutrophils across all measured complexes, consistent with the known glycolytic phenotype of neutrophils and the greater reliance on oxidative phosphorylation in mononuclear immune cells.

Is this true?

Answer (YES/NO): NO